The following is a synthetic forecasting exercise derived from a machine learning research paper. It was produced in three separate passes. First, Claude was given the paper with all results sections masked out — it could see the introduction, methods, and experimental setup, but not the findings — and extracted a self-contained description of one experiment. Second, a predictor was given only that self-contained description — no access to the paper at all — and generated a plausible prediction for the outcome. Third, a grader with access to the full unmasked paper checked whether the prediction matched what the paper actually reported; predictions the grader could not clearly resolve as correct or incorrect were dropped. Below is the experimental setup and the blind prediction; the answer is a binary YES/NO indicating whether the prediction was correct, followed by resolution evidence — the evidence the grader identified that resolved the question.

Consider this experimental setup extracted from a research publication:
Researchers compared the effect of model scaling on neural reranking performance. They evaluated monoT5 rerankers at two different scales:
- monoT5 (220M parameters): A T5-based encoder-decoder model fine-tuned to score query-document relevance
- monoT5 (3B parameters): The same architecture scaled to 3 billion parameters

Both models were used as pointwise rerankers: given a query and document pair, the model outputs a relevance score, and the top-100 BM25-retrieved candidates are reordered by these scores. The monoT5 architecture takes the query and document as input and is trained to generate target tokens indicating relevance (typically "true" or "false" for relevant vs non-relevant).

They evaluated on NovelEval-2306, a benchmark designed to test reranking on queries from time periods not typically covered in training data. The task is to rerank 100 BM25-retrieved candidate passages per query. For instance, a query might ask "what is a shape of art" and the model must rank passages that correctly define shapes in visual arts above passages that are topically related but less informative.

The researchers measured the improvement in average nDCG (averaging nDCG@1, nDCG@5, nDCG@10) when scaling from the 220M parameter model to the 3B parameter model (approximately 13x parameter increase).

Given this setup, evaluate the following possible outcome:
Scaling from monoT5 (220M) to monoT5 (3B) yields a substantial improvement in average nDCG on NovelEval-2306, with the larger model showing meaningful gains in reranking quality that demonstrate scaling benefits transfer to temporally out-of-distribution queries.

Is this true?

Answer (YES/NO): NO